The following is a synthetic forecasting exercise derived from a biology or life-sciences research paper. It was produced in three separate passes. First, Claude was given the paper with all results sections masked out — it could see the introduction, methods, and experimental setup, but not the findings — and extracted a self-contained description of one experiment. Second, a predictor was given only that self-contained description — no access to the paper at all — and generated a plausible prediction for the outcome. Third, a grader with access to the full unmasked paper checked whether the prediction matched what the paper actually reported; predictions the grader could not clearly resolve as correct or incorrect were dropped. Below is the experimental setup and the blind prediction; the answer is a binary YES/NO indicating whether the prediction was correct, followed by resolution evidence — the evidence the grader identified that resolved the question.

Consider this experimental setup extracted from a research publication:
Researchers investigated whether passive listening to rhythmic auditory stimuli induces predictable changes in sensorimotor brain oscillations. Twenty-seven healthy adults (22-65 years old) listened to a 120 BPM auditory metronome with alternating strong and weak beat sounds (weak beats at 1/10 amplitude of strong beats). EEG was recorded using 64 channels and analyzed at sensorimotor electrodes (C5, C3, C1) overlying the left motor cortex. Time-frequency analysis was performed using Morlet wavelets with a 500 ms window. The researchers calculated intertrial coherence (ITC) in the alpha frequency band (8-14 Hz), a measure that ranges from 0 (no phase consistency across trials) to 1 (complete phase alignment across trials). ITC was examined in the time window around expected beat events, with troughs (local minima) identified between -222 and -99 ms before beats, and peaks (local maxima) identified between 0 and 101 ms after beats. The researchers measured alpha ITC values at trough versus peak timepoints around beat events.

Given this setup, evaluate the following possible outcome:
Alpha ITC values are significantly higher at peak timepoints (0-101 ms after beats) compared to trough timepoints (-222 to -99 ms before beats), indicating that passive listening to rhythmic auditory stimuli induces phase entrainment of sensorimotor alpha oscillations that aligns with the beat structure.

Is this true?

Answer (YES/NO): YES